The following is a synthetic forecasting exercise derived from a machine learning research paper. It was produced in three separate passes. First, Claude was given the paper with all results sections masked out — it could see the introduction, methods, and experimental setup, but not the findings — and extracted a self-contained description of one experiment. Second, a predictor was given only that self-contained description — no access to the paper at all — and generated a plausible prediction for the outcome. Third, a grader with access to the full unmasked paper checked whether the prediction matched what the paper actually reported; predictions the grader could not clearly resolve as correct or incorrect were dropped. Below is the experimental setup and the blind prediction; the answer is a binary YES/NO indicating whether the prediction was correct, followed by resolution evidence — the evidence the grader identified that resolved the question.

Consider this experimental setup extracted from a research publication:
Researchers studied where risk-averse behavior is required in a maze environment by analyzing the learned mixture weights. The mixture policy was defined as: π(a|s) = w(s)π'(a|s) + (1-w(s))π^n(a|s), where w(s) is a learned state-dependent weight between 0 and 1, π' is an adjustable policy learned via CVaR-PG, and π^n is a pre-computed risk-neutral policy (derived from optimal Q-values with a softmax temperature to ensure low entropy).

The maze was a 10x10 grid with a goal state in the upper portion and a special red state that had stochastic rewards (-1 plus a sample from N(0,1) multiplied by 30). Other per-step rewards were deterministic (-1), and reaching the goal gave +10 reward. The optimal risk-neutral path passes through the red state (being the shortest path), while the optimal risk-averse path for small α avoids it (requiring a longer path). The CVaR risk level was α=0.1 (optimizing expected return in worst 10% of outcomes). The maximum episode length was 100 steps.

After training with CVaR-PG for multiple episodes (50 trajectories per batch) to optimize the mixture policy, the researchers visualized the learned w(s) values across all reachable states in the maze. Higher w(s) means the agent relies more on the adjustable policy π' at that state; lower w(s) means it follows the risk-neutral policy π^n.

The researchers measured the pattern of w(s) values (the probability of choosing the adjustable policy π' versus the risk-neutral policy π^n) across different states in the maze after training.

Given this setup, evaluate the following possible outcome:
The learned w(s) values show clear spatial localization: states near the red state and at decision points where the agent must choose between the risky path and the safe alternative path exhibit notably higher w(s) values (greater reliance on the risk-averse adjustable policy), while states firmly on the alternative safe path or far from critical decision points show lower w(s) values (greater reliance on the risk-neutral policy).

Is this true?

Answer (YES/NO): NO